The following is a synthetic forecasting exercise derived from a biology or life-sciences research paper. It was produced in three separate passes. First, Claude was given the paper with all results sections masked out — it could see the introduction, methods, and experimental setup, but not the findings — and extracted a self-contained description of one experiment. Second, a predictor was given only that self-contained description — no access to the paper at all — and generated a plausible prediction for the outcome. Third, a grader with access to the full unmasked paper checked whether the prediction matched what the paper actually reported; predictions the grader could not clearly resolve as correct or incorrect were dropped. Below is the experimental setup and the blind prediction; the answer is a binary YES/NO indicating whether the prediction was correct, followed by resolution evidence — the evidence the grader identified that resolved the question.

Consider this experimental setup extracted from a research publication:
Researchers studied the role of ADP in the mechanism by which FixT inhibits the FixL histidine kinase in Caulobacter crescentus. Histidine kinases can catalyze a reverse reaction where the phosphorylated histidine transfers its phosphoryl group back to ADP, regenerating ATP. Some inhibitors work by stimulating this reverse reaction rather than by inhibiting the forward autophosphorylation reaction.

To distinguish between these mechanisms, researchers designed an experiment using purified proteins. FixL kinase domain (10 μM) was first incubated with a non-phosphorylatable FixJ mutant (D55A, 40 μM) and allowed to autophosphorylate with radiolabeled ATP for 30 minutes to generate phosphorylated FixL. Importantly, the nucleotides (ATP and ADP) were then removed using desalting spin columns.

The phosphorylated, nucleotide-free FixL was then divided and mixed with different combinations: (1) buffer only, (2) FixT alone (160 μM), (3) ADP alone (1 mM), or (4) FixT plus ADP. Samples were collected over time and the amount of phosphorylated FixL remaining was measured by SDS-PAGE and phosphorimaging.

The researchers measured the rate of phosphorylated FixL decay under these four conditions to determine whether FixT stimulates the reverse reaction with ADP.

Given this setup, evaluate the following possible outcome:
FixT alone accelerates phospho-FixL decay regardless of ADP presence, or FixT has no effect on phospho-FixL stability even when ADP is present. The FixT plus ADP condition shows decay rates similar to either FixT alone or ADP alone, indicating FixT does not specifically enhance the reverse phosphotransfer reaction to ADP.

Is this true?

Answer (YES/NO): YES